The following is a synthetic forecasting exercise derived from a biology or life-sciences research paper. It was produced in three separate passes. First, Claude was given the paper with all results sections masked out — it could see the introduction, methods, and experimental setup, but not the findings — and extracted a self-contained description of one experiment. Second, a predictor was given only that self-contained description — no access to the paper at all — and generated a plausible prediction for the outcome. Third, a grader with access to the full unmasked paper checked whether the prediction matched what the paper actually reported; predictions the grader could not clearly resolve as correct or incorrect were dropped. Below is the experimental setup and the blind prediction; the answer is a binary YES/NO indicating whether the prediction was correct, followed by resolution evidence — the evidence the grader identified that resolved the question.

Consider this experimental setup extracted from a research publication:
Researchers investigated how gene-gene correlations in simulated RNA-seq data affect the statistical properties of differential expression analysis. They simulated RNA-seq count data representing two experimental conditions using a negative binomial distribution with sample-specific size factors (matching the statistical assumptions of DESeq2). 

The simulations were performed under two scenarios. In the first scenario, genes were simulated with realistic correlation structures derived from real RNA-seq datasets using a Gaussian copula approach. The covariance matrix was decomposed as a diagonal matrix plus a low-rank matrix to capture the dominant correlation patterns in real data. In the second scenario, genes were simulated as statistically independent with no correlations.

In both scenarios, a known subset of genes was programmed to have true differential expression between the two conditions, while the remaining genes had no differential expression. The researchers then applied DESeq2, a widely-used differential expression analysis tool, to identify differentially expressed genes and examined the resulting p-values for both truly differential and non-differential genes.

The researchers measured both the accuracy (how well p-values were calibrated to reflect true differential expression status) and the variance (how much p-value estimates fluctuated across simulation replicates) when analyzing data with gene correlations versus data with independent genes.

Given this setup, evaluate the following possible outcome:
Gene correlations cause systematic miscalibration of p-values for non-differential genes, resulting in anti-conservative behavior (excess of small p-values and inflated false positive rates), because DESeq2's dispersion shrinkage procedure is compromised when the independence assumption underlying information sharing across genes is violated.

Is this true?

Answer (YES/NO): NO